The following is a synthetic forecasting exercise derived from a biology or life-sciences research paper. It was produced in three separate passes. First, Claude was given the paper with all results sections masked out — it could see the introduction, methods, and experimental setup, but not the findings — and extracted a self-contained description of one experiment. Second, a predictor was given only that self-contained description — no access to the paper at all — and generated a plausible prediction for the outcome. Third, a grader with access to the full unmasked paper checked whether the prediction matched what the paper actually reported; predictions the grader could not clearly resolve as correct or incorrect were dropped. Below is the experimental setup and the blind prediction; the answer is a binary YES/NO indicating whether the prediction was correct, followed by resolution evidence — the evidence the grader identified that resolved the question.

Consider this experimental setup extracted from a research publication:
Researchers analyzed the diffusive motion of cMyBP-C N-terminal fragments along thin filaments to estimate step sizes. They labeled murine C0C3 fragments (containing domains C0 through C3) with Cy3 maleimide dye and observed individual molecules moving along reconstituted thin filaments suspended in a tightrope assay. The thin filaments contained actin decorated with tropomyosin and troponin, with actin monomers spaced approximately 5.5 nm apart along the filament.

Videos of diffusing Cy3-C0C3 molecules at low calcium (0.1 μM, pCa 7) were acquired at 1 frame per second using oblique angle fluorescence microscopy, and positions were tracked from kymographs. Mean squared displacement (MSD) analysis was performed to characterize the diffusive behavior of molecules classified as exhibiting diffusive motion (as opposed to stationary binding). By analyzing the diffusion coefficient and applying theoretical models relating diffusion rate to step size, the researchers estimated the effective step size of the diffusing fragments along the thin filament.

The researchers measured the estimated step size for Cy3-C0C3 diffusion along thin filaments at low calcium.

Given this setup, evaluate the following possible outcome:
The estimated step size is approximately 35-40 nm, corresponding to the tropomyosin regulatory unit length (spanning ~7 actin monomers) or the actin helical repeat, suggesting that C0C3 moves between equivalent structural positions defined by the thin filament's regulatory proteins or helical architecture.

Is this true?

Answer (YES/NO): NO